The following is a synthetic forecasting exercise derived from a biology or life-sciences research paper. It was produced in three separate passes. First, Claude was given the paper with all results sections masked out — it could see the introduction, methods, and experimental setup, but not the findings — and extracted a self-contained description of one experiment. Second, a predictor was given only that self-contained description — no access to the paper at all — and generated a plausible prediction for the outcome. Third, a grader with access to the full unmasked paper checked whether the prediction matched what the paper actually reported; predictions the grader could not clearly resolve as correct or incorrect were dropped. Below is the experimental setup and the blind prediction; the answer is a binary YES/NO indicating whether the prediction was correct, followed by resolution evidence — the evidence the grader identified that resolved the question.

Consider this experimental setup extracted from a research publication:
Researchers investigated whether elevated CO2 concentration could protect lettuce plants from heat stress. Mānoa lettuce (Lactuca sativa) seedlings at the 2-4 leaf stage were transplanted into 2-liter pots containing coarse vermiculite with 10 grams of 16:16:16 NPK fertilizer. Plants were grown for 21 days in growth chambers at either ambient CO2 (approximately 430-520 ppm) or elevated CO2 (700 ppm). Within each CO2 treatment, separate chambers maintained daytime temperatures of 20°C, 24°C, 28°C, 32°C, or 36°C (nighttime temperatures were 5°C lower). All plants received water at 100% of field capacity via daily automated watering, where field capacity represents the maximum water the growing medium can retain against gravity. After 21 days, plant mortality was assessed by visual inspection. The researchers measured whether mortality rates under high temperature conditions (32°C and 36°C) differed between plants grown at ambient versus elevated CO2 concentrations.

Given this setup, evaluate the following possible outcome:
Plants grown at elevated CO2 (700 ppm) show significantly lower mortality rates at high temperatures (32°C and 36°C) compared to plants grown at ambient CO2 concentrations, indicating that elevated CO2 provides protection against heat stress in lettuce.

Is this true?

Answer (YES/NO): NO